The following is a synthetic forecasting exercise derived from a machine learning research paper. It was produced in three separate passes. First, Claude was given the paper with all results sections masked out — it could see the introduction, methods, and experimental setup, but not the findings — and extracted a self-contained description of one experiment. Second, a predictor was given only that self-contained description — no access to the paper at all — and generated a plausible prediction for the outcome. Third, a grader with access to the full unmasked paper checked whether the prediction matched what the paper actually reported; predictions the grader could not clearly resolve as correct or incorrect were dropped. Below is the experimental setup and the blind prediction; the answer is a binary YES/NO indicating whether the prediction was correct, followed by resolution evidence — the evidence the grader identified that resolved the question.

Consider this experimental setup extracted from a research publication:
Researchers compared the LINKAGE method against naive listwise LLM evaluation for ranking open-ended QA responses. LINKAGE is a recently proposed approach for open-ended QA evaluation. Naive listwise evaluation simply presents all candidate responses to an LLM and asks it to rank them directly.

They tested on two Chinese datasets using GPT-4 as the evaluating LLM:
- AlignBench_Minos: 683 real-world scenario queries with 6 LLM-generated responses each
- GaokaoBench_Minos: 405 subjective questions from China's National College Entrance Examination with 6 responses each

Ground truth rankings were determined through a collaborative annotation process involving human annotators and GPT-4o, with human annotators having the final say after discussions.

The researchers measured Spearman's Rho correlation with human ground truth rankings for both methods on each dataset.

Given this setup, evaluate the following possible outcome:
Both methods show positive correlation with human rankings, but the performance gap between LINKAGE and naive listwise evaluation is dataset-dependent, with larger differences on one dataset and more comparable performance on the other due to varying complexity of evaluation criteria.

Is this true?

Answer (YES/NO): NO